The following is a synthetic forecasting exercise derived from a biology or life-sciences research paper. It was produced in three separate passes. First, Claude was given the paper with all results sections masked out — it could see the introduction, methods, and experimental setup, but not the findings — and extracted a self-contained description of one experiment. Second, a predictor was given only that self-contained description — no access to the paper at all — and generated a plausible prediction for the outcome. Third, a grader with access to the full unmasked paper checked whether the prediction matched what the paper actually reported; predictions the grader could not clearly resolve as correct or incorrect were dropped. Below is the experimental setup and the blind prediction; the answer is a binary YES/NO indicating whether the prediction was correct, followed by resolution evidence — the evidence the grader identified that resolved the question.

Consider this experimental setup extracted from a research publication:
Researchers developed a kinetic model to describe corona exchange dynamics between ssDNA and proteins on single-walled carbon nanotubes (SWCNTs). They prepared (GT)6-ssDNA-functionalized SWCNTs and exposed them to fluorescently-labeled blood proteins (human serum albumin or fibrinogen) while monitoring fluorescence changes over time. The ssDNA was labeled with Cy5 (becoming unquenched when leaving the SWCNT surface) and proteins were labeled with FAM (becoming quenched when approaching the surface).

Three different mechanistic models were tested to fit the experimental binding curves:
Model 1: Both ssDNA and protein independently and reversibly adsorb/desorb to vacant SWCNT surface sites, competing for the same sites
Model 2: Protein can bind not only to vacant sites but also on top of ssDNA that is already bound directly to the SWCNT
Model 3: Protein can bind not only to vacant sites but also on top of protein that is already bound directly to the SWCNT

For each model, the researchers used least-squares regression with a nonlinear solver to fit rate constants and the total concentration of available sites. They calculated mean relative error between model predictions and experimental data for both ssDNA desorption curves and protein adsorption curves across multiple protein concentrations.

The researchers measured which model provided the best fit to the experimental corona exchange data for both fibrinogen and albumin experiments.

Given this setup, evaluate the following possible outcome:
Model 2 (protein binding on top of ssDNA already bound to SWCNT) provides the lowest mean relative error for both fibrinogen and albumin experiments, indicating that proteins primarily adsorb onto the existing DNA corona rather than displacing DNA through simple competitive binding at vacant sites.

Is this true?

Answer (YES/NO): NO